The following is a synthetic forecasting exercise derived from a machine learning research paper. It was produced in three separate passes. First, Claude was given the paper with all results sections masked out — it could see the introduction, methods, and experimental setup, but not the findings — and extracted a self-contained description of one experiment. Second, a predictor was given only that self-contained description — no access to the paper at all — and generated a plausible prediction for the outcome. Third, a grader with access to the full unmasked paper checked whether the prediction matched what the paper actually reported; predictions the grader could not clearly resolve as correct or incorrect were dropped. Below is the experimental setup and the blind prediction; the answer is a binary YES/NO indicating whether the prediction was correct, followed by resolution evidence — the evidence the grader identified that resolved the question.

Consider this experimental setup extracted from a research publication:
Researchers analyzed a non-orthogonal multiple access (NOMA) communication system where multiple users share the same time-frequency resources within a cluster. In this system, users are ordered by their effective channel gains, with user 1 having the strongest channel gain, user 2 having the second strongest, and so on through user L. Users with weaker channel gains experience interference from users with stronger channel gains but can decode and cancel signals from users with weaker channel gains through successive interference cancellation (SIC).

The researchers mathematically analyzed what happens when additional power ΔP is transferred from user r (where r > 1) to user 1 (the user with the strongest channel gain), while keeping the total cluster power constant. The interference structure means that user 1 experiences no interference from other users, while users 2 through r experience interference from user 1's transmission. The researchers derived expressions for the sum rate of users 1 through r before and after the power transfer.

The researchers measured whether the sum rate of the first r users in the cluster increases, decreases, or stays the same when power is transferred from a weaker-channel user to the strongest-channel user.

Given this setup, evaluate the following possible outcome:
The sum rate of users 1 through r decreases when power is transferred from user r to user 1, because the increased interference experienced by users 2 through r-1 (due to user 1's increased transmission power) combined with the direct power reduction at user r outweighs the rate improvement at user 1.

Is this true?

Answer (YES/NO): NO